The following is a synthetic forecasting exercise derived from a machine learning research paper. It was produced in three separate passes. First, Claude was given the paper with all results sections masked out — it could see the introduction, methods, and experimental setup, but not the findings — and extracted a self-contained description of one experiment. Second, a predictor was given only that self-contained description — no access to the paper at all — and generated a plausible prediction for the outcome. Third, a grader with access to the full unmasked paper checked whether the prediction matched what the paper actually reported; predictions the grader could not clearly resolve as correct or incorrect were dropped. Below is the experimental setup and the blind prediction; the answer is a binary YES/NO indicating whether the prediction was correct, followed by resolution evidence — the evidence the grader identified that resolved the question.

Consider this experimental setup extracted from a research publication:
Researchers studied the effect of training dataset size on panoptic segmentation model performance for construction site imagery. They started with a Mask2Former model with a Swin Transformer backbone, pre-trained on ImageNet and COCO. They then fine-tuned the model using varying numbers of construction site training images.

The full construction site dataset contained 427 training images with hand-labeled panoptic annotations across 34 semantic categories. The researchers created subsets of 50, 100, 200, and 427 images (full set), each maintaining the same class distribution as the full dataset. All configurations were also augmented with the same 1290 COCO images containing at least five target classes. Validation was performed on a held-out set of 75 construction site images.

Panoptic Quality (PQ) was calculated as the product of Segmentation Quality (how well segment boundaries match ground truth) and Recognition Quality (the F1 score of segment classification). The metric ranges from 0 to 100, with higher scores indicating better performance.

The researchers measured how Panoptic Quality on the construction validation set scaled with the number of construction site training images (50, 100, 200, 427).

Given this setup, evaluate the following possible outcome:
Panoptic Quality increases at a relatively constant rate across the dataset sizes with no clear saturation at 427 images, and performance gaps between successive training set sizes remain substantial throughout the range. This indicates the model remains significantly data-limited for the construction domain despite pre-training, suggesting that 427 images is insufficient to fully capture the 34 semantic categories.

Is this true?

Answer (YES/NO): YES